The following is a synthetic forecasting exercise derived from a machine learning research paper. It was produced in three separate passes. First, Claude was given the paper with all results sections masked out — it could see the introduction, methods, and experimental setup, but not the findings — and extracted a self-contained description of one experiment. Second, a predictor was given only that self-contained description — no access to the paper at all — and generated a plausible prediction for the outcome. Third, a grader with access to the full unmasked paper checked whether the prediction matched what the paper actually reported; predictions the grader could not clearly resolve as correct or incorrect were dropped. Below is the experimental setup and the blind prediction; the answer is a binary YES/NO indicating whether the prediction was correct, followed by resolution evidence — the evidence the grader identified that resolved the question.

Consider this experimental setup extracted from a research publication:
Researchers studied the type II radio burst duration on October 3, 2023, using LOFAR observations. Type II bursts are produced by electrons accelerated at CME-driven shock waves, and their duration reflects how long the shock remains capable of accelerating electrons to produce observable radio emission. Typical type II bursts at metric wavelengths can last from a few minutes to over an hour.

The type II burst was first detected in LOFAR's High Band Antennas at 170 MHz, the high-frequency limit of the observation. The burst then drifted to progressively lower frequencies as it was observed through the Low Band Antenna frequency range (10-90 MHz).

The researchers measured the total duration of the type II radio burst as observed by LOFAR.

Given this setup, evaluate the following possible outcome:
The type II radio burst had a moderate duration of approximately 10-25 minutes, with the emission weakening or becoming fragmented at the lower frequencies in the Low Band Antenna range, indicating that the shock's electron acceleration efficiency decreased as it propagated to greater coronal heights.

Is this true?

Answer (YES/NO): NO